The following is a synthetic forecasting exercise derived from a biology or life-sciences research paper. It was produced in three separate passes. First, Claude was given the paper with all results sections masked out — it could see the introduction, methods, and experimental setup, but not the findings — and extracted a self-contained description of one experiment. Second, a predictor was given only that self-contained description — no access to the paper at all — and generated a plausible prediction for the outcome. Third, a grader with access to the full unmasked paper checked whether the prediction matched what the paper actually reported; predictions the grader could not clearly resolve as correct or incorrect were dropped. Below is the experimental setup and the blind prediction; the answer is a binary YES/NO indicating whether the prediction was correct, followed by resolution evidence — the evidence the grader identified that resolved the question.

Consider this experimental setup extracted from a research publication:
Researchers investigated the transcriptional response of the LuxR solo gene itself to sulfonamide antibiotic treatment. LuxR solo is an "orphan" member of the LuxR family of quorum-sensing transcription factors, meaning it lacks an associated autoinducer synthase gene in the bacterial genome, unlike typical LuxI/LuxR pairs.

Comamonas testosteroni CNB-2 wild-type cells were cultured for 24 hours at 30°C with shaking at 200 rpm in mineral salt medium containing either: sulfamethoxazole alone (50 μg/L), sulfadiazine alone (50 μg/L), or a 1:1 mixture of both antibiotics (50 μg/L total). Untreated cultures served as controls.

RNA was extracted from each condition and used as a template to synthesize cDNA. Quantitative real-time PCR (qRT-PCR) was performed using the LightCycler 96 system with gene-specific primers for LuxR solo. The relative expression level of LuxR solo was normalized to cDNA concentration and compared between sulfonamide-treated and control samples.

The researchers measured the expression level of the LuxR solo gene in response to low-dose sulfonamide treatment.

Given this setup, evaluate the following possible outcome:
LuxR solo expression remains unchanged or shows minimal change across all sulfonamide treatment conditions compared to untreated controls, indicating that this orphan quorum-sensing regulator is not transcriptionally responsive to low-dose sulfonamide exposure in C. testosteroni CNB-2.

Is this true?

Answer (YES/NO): NO